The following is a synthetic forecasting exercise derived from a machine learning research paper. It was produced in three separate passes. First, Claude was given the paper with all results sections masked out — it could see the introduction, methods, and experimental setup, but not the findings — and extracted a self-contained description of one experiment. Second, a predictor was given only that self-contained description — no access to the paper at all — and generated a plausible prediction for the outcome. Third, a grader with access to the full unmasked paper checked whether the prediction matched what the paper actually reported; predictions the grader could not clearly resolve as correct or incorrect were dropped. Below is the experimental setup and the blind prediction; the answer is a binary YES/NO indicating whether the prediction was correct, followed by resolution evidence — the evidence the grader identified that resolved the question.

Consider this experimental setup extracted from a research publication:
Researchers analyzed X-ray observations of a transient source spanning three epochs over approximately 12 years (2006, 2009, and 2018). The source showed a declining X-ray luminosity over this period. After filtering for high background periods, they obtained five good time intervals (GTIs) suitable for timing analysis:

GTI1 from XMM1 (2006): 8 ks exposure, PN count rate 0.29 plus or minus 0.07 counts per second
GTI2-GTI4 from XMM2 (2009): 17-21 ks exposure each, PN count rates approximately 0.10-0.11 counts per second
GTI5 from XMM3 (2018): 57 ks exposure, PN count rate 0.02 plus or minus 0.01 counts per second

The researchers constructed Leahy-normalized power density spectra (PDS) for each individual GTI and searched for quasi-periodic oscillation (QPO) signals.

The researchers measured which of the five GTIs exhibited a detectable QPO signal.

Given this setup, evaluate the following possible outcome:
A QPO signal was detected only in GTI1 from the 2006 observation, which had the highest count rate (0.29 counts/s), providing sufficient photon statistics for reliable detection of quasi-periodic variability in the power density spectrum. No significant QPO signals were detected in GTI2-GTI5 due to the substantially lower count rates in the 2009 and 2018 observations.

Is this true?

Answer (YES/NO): NO